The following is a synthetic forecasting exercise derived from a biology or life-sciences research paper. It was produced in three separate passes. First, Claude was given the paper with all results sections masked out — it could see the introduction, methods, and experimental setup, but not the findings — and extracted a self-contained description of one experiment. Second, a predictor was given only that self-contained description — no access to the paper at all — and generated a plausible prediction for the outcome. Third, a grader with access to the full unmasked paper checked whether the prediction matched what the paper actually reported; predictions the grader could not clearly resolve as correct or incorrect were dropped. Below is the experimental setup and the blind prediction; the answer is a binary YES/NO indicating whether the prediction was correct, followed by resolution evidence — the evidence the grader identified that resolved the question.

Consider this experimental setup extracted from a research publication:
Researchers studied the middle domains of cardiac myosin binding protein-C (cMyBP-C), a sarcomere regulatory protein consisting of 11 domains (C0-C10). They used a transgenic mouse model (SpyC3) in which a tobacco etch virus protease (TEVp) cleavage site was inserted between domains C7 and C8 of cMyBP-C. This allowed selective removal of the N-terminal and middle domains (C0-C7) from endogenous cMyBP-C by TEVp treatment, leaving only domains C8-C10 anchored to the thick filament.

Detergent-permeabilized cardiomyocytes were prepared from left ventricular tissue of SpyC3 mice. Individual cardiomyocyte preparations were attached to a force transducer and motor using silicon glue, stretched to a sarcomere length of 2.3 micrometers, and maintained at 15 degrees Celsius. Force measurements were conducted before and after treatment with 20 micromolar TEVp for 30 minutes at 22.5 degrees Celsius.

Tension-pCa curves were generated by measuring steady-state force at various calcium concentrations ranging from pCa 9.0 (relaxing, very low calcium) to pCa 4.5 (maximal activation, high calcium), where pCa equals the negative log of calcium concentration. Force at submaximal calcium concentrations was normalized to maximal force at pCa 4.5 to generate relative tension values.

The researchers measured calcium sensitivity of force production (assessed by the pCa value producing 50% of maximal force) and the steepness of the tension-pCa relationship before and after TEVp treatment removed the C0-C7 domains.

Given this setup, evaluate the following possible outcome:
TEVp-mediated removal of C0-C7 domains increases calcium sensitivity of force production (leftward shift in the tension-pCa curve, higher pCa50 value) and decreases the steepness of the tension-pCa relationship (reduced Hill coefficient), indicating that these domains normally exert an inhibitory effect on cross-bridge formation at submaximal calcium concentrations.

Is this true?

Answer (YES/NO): NO